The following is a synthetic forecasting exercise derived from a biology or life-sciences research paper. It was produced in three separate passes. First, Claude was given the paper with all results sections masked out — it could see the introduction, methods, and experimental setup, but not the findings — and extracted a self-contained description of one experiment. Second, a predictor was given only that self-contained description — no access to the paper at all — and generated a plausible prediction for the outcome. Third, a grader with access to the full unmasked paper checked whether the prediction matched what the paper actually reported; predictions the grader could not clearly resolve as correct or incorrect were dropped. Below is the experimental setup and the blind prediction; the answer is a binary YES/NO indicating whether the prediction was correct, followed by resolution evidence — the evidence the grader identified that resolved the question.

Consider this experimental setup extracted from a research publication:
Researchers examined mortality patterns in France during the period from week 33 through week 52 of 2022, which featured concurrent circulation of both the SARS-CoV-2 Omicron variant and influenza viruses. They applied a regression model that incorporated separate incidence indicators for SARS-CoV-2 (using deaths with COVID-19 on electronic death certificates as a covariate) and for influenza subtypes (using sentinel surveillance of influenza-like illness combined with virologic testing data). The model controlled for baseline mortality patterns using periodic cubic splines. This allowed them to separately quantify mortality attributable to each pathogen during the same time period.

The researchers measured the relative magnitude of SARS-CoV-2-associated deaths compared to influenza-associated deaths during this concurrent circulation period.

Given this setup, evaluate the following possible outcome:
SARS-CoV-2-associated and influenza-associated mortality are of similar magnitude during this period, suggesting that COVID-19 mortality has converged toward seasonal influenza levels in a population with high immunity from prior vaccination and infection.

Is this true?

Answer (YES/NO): NO